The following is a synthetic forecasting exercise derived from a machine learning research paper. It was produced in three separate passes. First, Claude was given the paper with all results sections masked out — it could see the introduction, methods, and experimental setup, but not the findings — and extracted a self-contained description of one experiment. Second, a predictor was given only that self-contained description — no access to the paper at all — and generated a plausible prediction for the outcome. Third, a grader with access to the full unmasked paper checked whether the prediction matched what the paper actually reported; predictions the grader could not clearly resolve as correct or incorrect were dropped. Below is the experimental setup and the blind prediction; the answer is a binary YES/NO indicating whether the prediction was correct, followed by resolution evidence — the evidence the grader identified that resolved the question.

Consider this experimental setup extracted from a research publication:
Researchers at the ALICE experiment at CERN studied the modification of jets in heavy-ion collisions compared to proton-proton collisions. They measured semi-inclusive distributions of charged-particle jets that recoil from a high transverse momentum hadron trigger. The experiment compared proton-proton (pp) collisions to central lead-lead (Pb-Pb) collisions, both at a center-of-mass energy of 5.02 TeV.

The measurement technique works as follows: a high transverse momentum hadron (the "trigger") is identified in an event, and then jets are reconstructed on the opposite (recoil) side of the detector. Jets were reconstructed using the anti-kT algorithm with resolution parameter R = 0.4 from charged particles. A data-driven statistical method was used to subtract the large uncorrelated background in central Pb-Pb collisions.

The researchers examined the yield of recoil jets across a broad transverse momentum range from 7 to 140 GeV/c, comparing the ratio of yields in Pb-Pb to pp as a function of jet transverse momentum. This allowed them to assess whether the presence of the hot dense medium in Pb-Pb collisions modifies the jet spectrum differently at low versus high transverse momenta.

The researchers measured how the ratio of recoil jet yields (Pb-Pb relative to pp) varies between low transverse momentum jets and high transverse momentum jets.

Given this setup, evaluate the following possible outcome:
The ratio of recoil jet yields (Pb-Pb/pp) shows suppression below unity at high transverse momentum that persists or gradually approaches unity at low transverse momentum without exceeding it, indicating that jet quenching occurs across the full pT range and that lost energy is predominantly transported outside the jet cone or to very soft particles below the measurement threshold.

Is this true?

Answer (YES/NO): NO